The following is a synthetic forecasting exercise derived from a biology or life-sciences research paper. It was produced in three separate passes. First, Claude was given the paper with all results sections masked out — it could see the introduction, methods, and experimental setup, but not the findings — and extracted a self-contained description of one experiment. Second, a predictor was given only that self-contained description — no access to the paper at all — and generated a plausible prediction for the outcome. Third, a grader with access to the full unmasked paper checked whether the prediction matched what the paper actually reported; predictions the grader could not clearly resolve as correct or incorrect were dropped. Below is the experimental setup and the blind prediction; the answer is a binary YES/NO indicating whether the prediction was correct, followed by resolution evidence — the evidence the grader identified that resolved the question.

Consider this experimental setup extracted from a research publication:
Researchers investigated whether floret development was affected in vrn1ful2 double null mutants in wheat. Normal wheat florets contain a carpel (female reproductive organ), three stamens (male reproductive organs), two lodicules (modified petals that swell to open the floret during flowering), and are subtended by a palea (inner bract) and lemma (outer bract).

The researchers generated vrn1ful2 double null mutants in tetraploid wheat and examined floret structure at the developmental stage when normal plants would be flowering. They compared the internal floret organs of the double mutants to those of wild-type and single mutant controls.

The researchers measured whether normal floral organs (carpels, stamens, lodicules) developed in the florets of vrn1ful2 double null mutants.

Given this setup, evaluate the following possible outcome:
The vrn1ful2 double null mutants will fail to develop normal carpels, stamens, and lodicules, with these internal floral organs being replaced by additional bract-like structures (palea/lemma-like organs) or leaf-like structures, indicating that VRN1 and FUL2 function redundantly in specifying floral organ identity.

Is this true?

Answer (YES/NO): NO